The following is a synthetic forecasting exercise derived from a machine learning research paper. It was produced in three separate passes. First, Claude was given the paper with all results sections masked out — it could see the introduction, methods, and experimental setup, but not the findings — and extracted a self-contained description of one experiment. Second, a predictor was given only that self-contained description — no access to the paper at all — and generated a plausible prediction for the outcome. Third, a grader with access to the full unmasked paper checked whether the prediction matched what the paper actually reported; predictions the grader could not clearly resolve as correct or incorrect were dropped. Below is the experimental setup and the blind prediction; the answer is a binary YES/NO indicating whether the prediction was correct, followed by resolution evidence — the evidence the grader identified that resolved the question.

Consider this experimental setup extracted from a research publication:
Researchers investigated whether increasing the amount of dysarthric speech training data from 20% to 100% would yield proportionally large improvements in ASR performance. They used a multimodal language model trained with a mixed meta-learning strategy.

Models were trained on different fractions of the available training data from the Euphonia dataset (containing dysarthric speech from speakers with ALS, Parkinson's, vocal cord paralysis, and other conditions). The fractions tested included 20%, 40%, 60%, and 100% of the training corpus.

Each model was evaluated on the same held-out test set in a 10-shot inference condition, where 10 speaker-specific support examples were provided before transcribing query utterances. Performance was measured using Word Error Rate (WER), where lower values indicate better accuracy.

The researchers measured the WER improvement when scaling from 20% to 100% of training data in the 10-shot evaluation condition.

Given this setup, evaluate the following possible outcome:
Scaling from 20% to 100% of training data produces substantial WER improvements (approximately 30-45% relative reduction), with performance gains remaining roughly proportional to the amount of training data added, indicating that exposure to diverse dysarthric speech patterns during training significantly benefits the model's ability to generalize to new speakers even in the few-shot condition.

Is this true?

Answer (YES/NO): NO